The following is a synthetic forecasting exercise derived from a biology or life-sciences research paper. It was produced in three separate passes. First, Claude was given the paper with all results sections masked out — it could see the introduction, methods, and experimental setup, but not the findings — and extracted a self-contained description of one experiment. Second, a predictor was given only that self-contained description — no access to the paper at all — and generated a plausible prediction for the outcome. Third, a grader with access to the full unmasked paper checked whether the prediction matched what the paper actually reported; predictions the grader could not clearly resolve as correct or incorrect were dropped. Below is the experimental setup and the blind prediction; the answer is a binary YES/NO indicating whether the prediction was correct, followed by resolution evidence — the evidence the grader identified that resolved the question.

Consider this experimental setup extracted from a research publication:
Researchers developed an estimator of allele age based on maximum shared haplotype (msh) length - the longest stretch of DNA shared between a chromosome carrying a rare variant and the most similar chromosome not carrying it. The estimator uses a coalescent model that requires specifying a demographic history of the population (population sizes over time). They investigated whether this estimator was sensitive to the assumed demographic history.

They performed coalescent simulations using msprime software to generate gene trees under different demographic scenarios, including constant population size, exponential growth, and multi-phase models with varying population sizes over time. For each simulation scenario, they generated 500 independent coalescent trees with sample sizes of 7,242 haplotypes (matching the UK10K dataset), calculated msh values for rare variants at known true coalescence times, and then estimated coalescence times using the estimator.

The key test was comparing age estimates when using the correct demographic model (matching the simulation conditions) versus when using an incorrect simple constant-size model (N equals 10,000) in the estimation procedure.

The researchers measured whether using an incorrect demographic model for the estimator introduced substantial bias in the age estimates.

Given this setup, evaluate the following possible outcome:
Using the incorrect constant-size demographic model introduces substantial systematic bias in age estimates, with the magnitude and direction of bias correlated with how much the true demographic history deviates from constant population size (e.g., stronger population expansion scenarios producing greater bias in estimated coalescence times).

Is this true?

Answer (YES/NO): NO